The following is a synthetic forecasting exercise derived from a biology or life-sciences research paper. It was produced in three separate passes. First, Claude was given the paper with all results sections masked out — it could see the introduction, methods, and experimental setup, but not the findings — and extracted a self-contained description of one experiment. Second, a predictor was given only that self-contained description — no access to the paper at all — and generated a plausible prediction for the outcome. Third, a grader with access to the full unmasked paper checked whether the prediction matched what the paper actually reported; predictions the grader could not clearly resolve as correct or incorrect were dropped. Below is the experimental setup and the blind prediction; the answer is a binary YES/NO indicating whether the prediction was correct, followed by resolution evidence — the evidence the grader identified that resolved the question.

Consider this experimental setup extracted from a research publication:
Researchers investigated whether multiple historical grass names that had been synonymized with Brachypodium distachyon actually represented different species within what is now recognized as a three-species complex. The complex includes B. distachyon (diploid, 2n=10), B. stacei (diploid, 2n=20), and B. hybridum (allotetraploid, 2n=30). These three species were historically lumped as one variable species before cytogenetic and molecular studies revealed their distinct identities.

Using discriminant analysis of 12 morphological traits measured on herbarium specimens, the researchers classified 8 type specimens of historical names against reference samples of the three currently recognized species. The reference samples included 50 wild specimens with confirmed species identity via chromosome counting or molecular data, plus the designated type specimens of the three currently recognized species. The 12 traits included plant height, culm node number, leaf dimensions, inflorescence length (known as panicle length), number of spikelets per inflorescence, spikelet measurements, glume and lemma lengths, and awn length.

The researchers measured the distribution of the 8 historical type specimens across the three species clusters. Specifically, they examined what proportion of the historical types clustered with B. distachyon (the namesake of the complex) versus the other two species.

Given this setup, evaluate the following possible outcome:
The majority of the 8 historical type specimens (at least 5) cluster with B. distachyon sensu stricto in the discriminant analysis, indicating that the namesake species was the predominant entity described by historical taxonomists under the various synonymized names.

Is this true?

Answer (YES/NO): NO